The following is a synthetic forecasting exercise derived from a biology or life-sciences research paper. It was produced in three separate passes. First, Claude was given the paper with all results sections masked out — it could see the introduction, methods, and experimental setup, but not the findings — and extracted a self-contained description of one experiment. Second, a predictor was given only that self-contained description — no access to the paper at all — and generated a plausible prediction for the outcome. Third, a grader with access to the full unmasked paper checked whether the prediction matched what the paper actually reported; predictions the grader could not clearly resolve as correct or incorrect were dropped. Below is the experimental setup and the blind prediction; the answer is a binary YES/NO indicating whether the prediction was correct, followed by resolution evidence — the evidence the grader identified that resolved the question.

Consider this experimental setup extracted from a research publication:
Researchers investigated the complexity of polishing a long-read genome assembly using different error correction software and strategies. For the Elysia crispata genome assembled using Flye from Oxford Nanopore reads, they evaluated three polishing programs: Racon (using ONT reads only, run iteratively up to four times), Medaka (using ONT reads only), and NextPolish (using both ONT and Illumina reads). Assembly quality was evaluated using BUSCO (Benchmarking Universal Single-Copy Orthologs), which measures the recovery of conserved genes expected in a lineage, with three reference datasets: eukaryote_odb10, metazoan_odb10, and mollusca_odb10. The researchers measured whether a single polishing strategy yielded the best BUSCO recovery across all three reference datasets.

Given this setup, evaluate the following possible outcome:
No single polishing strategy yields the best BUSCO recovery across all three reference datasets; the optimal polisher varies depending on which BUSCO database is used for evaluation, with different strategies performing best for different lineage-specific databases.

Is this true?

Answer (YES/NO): YES